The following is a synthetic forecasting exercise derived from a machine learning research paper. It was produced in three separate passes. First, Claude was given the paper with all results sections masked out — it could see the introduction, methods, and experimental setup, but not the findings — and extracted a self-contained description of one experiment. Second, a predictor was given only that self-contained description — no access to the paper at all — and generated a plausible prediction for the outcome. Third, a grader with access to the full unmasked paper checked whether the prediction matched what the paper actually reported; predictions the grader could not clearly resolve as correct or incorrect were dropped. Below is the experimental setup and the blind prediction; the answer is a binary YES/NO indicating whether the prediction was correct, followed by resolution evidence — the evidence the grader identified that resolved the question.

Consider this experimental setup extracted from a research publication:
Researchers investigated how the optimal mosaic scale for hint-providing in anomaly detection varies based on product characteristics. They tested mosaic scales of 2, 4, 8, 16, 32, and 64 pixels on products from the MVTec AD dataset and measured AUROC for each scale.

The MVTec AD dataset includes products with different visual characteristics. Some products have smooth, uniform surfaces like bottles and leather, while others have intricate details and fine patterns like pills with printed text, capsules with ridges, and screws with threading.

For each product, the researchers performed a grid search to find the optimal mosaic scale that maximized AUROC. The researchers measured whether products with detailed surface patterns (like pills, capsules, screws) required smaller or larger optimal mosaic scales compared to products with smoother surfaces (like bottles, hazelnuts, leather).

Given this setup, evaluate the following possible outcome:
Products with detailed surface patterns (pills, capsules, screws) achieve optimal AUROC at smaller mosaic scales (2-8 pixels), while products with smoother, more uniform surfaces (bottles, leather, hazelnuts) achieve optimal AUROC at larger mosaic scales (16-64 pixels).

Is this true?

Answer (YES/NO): YES